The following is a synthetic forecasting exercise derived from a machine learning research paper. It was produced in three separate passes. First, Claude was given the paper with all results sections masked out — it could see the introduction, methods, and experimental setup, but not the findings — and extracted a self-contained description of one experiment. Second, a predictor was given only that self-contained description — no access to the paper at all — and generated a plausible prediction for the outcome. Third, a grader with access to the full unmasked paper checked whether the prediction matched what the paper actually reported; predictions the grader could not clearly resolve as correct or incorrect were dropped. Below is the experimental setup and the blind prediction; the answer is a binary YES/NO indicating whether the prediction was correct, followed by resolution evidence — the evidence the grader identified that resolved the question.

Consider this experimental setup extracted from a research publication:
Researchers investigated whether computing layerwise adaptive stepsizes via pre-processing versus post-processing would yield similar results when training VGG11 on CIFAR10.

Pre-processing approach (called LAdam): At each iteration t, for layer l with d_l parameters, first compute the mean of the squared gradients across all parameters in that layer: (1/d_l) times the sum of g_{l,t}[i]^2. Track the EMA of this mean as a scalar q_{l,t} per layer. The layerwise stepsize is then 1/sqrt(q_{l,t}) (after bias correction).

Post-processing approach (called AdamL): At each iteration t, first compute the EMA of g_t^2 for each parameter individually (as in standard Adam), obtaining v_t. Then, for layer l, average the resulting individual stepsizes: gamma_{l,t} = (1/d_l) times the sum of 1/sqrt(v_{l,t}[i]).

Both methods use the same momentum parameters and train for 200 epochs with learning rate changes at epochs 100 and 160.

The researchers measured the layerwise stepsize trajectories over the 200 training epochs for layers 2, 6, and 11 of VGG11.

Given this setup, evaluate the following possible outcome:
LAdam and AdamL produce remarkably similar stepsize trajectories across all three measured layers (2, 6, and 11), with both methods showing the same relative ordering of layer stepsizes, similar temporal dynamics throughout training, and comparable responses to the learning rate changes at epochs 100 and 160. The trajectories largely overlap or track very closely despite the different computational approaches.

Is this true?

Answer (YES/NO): YES